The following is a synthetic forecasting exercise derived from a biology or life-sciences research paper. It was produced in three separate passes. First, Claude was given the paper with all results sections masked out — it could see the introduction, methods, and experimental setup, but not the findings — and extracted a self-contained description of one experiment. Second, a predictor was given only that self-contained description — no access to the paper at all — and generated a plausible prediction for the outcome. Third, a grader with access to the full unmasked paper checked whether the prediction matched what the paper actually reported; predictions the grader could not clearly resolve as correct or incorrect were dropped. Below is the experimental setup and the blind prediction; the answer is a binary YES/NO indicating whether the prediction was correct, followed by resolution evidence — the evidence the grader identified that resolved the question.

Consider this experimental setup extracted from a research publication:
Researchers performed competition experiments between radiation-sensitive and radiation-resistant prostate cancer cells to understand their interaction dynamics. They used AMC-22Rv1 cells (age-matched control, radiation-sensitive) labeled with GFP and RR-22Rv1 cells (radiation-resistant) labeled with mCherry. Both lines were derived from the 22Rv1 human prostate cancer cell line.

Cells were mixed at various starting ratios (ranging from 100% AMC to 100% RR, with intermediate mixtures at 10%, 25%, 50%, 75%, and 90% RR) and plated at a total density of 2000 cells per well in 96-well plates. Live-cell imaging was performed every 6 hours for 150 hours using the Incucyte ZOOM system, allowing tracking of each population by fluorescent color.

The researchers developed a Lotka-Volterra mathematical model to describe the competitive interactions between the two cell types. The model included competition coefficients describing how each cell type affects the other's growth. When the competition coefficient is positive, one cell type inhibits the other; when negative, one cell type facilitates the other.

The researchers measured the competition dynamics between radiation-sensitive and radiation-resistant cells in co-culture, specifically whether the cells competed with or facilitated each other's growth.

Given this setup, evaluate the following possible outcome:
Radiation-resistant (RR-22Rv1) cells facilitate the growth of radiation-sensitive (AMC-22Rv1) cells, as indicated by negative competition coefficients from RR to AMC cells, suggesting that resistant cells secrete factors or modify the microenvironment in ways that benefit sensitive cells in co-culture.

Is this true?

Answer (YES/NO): NO